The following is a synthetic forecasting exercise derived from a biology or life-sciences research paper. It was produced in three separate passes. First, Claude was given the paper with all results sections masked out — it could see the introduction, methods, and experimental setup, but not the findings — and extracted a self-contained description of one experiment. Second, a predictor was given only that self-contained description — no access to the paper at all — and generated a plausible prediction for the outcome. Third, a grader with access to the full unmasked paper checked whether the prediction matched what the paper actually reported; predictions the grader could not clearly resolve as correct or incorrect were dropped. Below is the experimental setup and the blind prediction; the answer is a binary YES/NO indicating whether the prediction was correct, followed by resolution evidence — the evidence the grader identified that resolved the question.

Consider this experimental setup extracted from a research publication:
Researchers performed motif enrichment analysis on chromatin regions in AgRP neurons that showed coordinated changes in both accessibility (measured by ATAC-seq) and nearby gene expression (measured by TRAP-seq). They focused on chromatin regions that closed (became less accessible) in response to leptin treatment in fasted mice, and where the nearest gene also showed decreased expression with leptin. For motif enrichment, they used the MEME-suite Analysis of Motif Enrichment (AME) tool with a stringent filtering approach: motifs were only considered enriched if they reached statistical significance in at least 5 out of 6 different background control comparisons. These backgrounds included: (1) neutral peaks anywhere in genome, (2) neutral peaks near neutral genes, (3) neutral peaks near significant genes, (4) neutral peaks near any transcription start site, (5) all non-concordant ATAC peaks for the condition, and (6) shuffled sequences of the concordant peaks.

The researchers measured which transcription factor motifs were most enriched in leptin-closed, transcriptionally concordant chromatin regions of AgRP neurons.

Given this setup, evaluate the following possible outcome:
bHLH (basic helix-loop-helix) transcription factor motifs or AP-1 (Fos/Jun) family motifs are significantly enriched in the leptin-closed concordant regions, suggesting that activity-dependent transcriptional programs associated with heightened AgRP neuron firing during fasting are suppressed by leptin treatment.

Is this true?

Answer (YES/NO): NO